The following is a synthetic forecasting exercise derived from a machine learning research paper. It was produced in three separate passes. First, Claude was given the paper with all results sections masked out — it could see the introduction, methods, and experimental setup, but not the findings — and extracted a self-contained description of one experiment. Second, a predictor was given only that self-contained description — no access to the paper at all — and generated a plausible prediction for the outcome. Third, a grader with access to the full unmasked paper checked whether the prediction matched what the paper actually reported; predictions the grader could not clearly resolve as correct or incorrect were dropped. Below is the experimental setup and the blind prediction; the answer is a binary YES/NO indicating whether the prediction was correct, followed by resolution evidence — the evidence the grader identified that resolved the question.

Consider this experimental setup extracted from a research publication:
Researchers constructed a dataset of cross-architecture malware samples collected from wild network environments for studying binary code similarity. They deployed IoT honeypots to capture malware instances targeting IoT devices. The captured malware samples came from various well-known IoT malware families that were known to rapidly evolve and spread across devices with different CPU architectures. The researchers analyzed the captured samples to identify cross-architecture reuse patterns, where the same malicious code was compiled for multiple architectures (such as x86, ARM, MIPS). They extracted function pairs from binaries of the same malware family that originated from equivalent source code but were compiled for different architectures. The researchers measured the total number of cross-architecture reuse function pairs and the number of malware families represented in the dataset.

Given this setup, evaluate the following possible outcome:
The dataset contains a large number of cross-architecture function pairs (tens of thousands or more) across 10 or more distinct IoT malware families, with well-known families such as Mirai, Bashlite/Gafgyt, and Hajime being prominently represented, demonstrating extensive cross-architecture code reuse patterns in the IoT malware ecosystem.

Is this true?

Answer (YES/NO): NO